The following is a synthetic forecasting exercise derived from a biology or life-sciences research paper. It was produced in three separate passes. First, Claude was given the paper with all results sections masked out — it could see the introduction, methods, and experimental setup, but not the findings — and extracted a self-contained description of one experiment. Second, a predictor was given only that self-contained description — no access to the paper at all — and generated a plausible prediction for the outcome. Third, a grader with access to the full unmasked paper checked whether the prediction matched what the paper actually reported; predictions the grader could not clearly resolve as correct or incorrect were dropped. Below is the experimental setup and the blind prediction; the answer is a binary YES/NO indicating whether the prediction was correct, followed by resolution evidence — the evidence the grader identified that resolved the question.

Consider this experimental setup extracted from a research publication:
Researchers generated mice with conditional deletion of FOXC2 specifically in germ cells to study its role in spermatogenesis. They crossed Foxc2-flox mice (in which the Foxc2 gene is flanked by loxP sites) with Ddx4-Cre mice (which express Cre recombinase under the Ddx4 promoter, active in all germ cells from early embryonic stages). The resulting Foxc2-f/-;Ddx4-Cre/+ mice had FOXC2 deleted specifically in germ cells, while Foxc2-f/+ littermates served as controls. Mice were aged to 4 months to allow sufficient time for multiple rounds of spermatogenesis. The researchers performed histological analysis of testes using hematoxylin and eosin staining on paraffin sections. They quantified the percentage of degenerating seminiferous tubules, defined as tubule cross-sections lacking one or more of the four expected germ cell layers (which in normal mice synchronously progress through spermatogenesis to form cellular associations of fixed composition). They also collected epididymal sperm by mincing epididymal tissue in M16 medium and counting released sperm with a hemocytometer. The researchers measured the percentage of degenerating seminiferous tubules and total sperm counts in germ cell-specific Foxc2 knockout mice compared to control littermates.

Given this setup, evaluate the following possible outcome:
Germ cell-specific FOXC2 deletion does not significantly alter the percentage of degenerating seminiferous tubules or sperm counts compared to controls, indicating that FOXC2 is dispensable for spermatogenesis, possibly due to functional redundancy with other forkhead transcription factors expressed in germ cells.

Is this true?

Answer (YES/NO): NO